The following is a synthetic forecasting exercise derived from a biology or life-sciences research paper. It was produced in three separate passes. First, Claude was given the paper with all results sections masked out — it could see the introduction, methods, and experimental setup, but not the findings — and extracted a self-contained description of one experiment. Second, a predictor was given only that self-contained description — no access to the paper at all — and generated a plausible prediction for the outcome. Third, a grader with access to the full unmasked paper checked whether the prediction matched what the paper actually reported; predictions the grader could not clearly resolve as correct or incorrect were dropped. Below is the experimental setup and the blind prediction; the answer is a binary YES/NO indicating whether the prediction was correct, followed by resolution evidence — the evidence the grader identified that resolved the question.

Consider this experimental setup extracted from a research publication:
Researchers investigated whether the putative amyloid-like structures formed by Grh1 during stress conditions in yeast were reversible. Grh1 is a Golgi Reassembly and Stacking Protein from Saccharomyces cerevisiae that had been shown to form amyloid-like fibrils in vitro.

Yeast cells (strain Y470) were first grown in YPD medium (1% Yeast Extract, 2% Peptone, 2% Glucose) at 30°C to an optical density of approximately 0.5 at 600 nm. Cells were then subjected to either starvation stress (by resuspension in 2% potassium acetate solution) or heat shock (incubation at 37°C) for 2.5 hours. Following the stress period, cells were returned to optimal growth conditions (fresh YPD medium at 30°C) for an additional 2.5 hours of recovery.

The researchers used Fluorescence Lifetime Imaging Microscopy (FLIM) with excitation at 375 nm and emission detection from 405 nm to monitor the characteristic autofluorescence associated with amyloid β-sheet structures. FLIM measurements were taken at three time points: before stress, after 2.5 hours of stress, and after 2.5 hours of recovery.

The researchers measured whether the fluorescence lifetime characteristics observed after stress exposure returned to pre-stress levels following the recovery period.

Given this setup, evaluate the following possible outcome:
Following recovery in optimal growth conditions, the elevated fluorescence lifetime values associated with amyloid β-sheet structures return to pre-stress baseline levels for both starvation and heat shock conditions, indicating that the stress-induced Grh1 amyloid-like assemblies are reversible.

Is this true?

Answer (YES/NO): YES